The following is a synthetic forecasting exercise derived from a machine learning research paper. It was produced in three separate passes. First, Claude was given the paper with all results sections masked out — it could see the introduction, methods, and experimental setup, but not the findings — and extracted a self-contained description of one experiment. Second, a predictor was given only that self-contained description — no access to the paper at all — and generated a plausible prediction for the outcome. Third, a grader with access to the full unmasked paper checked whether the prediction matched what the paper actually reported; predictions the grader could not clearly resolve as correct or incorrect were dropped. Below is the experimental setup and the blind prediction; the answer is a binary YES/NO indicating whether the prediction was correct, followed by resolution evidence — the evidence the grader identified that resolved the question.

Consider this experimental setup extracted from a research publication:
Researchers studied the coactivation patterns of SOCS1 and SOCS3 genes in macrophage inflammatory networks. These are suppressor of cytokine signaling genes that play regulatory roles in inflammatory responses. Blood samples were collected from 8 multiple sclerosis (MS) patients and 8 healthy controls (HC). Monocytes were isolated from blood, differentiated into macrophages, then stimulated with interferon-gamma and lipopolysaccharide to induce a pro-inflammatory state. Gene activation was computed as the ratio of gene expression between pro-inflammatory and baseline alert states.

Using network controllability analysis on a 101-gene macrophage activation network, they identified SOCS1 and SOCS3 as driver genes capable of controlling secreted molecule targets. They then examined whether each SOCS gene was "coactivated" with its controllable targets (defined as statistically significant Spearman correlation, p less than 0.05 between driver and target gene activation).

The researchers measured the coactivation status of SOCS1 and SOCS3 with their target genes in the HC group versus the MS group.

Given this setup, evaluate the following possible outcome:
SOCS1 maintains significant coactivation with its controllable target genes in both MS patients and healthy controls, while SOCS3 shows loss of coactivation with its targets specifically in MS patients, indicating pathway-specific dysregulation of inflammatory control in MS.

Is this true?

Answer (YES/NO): NO